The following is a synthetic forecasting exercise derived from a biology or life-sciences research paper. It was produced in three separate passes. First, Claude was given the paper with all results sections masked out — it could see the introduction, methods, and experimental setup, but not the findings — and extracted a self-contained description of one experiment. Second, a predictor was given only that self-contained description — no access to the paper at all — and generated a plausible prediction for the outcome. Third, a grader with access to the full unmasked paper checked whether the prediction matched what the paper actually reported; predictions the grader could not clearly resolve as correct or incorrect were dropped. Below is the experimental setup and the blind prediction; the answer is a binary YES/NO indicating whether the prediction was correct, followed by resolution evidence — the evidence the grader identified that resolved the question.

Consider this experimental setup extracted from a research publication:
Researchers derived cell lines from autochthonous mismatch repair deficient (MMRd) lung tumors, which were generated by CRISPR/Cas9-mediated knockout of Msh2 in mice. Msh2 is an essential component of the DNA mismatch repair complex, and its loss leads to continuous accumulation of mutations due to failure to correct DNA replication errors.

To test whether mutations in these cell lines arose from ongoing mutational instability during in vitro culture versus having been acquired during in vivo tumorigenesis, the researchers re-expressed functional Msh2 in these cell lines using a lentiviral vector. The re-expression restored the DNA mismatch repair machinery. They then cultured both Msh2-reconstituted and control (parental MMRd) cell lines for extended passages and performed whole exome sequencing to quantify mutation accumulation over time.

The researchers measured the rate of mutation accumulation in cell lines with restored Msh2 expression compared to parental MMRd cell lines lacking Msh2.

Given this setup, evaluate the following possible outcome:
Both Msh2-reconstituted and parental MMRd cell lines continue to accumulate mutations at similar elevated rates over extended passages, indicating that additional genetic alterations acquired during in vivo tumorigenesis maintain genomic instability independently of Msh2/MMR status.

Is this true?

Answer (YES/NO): NO